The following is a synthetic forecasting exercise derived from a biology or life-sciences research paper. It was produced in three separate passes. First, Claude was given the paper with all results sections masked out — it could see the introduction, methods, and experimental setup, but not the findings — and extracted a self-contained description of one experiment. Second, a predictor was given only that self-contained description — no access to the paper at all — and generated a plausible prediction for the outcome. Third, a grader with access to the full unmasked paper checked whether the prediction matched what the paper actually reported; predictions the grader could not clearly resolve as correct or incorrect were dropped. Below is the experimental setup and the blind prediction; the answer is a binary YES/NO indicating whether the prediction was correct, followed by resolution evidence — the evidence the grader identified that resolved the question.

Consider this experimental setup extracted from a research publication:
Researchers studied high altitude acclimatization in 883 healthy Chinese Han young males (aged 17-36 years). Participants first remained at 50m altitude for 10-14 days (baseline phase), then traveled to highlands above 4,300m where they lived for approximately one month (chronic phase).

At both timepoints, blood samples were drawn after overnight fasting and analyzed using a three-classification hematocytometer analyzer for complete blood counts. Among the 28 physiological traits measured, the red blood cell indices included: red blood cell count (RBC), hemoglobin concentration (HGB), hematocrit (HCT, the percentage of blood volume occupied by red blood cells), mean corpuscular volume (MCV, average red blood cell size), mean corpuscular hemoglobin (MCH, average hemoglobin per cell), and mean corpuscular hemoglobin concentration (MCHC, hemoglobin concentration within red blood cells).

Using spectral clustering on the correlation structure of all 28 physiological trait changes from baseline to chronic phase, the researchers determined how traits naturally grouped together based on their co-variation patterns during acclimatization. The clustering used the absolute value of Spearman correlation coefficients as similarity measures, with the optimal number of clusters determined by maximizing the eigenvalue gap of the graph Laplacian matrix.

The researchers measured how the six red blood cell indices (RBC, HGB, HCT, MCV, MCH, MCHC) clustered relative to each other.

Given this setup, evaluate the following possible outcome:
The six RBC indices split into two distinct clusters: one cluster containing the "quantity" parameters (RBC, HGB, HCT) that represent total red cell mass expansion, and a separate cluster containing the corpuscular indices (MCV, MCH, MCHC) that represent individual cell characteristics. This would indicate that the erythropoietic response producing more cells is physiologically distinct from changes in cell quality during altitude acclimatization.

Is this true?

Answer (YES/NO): NO